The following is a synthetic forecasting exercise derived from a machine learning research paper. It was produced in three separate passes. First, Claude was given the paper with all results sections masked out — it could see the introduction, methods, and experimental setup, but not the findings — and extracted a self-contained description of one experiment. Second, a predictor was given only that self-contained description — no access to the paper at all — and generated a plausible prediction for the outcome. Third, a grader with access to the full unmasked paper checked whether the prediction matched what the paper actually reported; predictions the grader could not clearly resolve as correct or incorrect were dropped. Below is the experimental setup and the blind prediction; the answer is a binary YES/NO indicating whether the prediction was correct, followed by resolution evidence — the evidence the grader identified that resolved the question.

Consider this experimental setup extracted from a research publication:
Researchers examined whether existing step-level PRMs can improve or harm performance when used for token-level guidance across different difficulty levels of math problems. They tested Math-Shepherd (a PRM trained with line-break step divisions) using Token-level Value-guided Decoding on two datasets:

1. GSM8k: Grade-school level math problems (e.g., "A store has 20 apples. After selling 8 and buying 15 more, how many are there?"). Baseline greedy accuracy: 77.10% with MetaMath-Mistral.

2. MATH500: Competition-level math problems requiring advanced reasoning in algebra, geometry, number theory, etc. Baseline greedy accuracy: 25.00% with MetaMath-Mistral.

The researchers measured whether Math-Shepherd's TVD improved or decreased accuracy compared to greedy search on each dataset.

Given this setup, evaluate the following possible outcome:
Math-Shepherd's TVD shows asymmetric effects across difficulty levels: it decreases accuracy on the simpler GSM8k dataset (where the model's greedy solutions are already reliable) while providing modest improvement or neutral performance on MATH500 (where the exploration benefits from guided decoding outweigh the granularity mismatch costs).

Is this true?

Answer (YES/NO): YES